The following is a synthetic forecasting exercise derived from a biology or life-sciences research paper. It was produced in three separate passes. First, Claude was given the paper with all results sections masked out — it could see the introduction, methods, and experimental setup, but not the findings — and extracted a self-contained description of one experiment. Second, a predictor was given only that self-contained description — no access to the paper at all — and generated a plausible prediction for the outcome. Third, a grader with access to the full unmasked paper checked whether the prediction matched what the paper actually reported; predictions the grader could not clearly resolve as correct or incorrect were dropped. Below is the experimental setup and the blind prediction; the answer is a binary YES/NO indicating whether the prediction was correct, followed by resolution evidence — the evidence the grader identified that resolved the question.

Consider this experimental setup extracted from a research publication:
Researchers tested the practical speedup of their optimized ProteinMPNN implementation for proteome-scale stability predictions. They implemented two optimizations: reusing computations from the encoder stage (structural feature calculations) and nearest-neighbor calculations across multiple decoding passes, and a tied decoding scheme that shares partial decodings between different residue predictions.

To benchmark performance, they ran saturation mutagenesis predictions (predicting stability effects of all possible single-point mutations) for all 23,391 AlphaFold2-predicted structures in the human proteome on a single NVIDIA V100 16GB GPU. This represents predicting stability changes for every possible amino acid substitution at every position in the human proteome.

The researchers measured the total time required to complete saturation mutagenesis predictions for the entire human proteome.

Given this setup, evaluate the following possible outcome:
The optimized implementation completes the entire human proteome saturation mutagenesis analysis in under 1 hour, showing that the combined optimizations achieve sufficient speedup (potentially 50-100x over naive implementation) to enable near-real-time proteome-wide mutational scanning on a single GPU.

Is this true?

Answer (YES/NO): YES